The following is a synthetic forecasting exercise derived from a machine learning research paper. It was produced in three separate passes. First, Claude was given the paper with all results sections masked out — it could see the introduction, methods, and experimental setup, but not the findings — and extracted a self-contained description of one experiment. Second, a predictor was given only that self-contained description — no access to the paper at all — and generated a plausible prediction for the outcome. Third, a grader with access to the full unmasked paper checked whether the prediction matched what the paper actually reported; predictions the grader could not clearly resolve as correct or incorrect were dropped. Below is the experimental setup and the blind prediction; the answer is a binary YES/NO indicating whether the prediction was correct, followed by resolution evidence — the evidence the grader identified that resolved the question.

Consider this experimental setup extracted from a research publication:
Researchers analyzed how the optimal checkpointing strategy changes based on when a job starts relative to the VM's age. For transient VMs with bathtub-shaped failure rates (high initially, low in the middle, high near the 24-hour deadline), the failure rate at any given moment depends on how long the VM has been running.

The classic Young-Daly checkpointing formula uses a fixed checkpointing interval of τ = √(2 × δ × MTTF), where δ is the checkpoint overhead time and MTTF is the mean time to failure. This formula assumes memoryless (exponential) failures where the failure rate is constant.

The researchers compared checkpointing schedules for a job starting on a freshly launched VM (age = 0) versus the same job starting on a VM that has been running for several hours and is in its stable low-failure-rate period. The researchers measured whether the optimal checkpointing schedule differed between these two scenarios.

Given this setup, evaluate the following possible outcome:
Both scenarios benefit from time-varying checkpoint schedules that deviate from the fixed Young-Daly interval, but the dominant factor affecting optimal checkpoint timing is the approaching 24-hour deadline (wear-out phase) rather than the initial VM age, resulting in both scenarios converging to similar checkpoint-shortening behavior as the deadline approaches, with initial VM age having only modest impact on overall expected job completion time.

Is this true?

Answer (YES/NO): NO